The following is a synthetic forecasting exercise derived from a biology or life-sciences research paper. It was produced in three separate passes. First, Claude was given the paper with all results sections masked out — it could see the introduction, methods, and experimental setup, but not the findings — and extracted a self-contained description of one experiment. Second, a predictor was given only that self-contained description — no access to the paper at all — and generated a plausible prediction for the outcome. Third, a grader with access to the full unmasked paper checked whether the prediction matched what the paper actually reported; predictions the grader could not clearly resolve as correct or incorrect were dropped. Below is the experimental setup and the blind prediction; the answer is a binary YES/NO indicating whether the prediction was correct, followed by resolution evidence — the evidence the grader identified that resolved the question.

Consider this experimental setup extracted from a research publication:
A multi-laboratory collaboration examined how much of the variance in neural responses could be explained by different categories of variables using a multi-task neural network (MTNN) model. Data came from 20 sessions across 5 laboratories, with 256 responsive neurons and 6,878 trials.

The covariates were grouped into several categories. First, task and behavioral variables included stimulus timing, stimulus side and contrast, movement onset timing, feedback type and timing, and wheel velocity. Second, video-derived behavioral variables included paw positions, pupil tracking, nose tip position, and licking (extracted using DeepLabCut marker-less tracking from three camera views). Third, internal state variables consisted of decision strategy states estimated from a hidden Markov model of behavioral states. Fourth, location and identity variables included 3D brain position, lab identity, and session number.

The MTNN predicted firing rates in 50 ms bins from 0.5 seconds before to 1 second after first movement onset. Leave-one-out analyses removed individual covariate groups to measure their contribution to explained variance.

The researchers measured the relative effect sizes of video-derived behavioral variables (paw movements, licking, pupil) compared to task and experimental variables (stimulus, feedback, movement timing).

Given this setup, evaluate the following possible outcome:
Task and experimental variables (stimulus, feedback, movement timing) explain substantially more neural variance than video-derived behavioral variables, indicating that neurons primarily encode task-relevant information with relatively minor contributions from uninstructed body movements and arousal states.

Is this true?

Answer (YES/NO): NO